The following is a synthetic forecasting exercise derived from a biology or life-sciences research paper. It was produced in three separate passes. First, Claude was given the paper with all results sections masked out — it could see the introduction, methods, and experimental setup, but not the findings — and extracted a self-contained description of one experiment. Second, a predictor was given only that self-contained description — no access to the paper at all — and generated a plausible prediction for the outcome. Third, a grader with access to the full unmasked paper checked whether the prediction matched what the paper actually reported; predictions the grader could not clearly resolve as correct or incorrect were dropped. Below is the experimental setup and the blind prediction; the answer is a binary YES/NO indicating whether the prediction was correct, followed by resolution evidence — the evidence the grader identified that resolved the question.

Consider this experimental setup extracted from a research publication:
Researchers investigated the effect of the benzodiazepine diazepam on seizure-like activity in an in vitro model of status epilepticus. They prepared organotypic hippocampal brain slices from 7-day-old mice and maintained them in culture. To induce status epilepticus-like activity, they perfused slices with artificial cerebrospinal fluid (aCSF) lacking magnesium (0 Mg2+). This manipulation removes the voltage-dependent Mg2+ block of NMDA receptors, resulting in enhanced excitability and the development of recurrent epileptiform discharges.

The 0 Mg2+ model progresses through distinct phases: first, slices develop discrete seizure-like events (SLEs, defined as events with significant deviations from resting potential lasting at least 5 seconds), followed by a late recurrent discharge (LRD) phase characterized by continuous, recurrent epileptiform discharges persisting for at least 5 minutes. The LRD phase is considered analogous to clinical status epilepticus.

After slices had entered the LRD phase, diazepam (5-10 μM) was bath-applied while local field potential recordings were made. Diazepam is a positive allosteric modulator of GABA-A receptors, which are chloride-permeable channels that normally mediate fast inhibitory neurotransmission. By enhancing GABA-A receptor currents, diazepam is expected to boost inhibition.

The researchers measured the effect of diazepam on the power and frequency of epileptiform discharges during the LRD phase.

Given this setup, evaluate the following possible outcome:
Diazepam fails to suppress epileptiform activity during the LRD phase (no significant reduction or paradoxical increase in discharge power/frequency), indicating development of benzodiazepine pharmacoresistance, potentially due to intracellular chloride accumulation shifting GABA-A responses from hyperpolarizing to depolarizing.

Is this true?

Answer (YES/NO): YES